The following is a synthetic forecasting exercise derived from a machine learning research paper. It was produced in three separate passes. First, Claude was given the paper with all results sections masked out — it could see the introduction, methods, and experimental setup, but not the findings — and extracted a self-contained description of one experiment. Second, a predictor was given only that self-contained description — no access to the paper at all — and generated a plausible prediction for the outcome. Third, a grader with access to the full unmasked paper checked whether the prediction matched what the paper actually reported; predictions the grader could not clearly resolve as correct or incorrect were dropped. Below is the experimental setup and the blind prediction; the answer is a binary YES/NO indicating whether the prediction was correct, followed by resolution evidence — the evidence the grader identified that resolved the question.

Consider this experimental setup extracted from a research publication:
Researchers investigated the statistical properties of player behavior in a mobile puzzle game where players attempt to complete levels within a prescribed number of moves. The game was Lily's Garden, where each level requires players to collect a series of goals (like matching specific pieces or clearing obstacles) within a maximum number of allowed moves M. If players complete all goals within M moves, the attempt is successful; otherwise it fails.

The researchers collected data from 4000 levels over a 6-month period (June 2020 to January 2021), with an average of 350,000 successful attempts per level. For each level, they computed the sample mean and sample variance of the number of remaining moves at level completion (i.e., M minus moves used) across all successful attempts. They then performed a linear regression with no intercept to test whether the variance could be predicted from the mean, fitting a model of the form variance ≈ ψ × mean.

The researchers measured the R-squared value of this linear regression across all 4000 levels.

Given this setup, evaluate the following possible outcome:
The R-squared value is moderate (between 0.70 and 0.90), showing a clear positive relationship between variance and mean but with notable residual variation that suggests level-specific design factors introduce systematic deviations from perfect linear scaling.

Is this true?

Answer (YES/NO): YES